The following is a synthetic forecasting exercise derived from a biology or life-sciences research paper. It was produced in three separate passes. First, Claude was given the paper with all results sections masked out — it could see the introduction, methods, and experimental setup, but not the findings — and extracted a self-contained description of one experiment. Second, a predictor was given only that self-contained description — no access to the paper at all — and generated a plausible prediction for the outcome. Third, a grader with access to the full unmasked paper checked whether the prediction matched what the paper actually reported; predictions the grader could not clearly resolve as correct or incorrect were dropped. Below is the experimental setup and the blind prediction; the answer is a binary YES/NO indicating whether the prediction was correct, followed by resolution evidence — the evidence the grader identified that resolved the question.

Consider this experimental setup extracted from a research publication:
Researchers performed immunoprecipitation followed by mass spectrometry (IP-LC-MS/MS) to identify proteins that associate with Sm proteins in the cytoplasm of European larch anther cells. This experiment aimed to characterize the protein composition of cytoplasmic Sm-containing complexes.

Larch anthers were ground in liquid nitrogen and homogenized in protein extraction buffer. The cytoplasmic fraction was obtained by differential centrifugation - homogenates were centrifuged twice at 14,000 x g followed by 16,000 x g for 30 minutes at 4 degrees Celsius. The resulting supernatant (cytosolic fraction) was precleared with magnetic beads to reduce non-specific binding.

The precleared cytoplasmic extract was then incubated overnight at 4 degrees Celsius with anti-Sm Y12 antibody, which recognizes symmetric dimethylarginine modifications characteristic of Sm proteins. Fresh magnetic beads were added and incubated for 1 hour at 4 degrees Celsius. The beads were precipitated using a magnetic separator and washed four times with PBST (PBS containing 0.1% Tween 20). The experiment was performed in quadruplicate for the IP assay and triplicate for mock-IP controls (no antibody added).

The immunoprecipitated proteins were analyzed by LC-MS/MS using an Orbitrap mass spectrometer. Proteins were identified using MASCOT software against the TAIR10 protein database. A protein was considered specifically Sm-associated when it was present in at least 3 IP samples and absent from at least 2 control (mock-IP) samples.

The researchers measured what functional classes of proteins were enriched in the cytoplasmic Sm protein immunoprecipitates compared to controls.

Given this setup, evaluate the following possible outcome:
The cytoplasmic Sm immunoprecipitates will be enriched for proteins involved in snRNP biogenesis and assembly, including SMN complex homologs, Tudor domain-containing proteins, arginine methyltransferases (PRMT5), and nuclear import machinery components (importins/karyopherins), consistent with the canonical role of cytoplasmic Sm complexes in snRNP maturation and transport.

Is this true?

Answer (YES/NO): NO